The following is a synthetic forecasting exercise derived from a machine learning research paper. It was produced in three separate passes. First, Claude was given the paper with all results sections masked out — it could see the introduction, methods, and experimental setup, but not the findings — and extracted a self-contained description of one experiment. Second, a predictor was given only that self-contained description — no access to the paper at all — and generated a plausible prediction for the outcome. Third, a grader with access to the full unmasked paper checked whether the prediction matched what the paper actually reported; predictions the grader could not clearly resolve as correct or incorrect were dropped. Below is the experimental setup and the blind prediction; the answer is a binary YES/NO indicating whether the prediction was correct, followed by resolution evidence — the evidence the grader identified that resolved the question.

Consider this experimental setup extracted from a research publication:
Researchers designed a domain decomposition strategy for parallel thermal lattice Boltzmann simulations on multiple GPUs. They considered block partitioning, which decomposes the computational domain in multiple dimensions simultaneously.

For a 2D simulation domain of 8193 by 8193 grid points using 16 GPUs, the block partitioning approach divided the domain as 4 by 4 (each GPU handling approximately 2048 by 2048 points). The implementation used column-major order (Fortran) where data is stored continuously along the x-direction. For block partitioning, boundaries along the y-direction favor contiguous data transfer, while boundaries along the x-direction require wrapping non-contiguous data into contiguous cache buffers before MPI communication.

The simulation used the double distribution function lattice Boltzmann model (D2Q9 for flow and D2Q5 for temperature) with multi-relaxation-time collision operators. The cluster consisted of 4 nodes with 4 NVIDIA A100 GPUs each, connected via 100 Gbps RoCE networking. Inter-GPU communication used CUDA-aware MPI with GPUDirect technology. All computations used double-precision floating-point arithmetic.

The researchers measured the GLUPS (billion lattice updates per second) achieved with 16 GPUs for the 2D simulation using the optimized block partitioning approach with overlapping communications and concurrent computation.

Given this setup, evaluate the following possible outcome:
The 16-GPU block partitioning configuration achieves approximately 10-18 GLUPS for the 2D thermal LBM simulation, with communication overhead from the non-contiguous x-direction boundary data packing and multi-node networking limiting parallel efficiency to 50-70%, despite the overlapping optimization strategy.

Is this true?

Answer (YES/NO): NO